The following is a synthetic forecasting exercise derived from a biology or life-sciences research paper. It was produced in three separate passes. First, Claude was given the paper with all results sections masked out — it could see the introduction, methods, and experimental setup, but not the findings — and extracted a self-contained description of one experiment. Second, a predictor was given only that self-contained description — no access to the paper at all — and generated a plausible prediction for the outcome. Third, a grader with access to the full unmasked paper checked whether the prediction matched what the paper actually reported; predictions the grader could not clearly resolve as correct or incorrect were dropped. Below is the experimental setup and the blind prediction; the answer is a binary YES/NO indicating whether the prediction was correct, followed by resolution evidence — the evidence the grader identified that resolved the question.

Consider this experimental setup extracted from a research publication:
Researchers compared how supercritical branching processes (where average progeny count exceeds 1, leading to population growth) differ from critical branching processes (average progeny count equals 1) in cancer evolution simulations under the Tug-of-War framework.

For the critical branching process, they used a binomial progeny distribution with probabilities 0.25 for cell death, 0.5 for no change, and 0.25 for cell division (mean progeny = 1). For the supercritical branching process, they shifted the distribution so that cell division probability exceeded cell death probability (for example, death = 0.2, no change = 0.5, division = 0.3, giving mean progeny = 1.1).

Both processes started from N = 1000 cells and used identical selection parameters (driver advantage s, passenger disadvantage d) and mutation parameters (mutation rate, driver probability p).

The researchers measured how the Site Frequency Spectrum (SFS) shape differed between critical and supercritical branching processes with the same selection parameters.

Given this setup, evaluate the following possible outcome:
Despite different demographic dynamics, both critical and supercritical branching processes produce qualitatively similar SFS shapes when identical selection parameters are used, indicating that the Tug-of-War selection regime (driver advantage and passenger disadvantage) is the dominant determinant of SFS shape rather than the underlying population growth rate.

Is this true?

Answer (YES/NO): NO